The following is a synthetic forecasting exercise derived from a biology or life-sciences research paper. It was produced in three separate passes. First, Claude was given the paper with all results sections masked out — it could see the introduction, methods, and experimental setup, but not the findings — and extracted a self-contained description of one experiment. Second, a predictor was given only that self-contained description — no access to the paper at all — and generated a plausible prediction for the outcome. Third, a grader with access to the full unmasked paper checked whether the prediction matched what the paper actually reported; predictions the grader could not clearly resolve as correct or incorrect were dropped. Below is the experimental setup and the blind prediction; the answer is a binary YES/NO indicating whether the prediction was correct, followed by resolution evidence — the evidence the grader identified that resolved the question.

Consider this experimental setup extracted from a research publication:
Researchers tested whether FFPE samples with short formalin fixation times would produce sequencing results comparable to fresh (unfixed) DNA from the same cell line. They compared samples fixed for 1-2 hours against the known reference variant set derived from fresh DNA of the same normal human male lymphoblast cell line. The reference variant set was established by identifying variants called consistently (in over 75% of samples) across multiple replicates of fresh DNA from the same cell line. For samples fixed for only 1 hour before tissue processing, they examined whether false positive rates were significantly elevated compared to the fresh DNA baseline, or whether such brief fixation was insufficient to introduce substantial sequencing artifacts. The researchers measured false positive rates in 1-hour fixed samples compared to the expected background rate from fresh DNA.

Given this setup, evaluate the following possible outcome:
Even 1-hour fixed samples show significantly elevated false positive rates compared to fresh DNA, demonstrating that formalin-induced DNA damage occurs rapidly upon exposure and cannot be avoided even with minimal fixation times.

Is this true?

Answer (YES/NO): NO